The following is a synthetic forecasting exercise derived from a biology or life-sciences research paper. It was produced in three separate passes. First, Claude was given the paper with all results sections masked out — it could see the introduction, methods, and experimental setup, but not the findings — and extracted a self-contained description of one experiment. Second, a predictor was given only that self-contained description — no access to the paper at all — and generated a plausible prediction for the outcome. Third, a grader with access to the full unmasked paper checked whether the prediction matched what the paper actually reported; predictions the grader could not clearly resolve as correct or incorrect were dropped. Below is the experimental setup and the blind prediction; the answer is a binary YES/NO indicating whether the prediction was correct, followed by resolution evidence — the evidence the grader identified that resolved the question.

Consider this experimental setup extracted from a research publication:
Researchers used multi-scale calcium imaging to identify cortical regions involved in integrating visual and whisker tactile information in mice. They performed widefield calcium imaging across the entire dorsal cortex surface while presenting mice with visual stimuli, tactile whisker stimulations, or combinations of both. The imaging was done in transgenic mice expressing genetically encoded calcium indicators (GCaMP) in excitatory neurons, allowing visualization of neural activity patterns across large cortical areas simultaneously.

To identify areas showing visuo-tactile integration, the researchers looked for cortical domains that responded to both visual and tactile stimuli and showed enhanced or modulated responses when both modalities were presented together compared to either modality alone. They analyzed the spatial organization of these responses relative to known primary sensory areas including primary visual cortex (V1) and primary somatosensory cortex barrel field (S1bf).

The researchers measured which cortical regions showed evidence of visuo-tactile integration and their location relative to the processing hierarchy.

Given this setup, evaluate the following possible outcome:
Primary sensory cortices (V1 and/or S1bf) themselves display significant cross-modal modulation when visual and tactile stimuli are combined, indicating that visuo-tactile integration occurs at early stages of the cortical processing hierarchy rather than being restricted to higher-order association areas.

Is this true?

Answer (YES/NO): NO